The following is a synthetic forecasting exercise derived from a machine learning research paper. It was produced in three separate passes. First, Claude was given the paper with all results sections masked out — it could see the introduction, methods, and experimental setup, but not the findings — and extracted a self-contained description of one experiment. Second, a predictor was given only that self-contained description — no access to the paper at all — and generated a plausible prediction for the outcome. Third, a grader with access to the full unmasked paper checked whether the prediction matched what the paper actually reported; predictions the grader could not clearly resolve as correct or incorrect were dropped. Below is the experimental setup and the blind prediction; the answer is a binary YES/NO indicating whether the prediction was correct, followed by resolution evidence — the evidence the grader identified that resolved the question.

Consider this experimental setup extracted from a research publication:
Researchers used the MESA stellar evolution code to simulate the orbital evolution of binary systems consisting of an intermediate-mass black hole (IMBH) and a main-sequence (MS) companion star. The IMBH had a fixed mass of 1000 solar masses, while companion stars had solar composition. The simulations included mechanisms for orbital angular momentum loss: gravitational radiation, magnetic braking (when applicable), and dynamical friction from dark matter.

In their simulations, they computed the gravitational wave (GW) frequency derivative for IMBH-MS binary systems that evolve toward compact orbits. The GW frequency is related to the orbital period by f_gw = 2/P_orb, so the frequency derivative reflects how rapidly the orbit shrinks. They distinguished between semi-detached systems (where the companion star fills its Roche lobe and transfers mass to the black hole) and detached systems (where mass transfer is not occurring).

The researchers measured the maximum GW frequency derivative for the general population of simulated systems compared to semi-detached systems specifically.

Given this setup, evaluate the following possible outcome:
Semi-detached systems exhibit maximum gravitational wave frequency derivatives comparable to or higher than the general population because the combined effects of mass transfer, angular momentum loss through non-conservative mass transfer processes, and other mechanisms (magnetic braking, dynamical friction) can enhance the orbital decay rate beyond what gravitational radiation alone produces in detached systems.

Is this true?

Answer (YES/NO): NO